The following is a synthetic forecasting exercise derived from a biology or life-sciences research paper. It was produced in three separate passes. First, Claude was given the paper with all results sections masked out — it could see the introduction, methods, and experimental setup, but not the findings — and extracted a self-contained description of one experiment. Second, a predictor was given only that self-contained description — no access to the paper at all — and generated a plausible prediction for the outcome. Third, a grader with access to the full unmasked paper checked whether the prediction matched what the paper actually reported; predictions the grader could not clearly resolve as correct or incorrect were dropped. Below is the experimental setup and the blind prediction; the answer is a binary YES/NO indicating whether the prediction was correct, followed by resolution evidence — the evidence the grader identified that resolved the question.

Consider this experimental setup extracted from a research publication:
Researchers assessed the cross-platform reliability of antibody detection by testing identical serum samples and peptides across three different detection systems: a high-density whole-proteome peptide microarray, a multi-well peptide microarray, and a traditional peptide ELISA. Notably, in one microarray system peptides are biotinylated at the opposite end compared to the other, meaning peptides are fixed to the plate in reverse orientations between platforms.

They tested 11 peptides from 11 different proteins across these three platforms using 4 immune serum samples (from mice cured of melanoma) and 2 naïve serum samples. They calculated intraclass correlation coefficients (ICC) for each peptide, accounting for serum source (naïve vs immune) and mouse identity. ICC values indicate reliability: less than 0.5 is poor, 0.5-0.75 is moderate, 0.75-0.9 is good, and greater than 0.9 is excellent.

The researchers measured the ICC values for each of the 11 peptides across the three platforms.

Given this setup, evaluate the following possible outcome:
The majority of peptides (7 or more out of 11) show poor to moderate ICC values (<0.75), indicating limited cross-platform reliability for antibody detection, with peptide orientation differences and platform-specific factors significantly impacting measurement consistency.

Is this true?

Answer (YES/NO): NO